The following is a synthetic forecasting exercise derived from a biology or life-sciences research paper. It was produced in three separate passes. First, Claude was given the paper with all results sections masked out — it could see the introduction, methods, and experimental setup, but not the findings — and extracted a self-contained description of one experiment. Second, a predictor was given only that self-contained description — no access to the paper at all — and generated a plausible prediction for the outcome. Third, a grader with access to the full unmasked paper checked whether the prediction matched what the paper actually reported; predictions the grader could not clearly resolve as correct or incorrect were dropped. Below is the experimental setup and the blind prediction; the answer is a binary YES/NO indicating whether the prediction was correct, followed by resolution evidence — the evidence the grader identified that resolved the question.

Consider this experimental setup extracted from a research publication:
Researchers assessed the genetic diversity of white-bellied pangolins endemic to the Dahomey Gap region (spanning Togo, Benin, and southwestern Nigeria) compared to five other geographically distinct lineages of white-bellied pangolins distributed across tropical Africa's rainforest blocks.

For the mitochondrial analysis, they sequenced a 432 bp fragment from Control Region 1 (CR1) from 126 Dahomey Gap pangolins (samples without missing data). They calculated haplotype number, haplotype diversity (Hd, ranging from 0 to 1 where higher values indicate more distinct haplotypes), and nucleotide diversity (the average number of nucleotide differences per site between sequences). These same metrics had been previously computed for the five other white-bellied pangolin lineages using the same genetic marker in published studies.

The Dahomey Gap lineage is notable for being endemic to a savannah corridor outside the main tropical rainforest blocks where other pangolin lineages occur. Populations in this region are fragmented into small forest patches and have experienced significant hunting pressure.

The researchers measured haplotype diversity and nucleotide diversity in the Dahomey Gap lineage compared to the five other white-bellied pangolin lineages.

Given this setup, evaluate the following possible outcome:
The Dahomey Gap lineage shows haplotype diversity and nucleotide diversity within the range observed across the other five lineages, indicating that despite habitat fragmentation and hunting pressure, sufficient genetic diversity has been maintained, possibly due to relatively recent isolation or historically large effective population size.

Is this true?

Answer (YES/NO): NO